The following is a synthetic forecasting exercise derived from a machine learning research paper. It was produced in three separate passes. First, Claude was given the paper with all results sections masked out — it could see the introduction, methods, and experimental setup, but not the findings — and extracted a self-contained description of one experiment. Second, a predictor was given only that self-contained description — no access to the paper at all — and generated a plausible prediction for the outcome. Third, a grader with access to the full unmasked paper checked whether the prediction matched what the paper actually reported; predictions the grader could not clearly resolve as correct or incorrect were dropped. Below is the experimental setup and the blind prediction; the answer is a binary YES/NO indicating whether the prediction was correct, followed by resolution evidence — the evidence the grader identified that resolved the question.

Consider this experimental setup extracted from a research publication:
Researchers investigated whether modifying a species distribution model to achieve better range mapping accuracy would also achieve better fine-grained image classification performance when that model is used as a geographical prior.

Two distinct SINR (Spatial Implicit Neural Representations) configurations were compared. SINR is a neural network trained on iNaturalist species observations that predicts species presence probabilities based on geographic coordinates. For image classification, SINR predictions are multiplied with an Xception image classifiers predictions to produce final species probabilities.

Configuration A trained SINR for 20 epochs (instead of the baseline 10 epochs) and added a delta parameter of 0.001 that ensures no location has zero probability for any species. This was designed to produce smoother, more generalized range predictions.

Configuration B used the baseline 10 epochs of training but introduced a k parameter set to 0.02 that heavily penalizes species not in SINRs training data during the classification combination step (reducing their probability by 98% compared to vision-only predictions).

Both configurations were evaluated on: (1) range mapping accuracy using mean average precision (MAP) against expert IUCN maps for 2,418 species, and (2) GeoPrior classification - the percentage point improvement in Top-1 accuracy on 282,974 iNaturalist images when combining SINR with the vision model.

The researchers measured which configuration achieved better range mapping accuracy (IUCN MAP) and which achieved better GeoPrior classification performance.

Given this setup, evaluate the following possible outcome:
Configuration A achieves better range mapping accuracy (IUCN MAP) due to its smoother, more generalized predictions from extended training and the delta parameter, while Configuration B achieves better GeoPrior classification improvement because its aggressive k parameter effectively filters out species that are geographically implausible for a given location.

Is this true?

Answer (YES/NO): YES